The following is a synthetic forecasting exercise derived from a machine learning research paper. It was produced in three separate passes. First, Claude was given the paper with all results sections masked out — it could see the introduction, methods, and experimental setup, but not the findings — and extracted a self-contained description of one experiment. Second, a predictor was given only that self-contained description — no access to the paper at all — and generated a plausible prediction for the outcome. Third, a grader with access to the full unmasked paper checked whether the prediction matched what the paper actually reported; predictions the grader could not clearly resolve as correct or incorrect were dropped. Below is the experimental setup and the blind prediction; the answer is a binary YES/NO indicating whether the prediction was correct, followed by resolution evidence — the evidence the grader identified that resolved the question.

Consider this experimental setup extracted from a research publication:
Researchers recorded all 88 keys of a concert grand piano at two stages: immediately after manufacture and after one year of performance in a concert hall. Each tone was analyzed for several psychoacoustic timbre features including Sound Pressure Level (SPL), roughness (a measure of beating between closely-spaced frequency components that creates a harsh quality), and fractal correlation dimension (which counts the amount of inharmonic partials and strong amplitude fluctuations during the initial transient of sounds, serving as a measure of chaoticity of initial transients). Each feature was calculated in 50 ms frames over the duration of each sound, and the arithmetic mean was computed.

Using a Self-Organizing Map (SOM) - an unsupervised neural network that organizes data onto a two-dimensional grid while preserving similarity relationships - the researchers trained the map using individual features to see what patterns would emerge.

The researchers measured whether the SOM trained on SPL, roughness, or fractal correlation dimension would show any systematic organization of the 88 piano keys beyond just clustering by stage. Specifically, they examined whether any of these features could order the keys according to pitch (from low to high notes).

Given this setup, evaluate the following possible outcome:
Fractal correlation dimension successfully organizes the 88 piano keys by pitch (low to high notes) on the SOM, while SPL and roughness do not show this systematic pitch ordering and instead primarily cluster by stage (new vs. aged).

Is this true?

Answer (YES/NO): NO